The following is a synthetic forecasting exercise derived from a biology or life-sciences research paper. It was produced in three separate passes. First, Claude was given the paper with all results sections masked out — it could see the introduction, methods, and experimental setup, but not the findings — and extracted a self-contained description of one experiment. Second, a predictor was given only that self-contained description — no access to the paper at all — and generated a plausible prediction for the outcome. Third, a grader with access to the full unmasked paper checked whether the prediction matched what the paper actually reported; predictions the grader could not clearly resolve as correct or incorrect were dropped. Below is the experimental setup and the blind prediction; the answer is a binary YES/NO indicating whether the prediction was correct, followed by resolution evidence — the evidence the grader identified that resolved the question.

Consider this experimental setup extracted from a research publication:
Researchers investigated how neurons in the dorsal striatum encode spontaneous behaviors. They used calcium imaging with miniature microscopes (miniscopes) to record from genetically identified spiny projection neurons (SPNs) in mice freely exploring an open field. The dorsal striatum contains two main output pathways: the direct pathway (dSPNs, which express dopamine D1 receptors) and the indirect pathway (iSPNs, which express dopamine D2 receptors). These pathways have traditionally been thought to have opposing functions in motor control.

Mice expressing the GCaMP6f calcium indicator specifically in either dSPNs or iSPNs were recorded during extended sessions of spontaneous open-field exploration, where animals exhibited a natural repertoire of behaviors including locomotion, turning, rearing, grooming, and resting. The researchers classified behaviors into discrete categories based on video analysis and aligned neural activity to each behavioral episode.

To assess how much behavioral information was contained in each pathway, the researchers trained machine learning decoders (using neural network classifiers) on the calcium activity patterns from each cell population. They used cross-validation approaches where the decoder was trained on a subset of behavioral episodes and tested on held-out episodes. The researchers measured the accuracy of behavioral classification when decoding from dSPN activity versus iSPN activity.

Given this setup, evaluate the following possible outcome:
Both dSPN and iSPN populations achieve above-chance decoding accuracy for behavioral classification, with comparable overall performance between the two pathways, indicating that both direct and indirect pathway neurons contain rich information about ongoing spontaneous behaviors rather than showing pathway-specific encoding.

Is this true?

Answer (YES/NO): NO